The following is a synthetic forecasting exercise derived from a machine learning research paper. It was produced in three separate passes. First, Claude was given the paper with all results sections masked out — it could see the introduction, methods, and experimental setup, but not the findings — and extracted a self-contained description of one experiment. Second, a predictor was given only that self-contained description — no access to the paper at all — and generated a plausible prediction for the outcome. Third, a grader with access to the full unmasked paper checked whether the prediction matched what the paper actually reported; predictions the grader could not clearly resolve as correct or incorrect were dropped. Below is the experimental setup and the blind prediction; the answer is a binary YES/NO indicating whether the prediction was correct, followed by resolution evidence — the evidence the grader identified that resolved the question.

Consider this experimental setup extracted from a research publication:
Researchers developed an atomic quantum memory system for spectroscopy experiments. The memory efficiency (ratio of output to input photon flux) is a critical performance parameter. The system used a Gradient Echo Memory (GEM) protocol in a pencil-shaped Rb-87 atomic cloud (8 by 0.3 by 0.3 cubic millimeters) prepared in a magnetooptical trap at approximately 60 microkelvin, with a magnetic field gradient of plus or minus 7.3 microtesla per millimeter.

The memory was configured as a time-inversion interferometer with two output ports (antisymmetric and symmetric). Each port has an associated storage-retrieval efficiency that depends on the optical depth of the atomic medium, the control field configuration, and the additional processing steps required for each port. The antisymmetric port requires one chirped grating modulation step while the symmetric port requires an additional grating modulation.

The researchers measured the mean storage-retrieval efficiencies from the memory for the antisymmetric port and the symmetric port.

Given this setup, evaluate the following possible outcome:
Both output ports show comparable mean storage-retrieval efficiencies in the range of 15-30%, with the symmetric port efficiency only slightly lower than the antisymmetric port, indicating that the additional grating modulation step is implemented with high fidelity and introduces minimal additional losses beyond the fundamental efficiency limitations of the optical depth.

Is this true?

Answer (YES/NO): NO